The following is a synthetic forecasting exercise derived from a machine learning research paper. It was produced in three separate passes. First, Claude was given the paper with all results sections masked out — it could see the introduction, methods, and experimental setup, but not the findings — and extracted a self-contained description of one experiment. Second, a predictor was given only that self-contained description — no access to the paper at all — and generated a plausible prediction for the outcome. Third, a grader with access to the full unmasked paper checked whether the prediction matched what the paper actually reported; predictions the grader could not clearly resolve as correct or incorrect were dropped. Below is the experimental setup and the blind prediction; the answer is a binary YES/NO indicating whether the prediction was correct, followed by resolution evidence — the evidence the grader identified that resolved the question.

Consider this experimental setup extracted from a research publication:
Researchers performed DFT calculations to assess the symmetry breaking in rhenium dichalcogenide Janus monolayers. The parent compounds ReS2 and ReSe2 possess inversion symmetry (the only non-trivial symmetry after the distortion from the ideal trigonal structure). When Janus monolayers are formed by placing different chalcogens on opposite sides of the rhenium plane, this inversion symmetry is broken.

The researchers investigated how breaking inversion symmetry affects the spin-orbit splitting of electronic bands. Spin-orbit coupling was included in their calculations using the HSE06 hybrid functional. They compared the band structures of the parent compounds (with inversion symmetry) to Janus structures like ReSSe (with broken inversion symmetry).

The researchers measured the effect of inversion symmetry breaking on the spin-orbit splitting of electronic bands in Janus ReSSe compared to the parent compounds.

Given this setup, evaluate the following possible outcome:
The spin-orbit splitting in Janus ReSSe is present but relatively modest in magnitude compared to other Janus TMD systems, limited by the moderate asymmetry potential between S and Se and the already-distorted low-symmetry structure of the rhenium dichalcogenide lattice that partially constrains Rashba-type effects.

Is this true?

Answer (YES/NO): NO